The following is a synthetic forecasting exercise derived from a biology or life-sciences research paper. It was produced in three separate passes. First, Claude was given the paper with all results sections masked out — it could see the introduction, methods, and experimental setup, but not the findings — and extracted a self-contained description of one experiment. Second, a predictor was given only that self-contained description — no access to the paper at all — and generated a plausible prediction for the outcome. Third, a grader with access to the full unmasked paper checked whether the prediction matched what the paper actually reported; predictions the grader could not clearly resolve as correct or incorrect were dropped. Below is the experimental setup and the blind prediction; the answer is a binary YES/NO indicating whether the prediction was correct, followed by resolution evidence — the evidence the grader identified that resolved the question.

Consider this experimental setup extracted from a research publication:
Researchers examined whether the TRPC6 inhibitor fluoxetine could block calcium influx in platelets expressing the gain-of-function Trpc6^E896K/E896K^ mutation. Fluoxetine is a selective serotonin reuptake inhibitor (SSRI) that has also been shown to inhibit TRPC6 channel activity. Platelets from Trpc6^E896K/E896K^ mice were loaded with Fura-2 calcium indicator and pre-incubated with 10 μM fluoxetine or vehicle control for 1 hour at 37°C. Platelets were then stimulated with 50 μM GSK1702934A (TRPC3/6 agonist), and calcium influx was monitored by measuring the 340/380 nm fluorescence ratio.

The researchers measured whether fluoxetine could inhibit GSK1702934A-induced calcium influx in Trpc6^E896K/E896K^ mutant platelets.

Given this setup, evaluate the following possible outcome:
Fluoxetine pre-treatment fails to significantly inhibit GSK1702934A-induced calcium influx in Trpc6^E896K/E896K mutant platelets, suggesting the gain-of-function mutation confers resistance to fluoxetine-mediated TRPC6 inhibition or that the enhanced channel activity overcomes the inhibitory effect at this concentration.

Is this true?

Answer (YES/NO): NO